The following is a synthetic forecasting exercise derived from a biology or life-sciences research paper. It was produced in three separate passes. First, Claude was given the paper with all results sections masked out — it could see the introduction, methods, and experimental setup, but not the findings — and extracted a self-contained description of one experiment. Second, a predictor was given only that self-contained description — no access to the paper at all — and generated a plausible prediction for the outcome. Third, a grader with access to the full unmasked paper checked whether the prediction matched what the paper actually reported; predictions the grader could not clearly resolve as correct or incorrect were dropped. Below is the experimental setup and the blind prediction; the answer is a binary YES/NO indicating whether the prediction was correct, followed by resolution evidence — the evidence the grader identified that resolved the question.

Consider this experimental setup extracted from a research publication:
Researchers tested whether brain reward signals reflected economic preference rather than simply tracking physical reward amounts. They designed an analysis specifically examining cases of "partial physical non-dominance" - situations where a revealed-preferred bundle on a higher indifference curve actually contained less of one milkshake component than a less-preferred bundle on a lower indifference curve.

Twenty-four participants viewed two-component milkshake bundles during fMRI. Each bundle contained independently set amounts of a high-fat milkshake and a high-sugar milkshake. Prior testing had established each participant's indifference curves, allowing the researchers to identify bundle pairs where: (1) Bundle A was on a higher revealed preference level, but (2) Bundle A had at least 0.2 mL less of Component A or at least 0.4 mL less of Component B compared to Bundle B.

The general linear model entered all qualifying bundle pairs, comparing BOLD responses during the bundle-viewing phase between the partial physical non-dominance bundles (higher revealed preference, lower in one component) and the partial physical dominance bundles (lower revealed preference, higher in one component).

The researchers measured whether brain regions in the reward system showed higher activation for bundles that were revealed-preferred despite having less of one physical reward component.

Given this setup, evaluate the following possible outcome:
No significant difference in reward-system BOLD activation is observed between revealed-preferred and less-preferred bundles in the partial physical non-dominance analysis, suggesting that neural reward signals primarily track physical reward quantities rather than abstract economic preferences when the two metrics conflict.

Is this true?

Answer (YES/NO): NO